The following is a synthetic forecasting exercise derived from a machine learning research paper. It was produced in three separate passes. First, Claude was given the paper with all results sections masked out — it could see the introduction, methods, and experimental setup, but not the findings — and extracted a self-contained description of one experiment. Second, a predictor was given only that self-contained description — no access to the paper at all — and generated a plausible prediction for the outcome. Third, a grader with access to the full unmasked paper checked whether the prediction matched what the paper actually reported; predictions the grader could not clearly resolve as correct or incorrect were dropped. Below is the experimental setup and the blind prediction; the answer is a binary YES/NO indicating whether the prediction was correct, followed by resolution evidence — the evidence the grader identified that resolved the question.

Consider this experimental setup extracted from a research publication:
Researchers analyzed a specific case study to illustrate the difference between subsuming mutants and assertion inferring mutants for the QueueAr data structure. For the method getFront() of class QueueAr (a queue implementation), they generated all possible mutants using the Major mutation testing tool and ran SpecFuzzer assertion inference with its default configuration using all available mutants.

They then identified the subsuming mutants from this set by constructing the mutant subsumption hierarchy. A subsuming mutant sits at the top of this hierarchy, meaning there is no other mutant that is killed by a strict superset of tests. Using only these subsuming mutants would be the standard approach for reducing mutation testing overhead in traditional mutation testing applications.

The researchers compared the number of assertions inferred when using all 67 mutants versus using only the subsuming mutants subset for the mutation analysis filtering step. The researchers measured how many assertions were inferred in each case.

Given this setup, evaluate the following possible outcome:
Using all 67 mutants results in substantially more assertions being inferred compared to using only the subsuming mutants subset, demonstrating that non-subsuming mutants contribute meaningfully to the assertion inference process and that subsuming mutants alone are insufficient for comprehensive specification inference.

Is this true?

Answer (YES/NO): YES